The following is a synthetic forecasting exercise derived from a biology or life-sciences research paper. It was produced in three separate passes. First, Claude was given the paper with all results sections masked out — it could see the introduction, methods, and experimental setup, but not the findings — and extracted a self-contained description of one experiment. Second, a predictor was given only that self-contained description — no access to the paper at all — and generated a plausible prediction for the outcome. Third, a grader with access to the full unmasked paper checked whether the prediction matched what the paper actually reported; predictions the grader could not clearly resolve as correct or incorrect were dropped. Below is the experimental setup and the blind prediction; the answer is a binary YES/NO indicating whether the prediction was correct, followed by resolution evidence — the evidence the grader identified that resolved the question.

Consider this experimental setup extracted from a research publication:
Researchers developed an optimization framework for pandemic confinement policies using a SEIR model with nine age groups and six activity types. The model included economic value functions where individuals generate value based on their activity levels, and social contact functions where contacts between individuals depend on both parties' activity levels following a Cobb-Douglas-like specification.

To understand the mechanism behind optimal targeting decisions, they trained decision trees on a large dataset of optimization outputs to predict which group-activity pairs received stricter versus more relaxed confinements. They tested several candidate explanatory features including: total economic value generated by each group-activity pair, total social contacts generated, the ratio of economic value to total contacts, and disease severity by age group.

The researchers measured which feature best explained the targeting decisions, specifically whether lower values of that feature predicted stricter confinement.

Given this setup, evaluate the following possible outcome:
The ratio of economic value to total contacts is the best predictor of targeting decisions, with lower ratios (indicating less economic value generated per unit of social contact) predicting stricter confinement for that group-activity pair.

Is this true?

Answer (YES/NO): YES